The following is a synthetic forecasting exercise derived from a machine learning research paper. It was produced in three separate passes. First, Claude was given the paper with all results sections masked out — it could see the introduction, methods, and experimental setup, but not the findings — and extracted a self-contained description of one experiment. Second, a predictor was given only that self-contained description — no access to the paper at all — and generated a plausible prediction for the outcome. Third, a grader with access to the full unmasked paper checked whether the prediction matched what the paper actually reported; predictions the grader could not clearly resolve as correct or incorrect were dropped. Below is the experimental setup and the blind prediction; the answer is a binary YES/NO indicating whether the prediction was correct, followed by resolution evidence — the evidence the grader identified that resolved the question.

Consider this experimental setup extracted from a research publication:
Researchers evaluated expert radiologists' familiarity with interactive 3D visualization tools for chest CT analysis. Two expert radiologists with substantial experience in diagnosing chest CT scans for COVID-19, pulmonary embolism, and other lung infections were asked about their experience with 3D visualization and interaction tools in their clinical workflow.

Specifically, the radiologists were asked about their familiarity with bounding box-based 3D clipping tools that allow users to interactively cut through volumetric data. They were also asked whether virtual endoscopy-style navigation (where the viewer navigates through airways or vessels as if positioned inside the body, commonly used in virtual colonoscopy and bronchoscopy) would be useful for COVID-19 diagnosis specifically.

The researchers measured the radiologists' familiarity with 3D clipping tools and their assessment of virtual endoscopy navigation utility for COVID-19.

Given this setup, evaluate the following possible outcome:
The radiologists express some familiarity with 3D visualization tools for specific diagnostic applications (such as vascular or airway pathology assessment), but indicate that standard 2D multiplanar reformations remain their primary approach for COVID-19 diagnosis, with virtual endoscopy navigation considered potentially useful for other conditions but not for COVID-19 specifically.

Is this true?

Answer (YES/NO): YES